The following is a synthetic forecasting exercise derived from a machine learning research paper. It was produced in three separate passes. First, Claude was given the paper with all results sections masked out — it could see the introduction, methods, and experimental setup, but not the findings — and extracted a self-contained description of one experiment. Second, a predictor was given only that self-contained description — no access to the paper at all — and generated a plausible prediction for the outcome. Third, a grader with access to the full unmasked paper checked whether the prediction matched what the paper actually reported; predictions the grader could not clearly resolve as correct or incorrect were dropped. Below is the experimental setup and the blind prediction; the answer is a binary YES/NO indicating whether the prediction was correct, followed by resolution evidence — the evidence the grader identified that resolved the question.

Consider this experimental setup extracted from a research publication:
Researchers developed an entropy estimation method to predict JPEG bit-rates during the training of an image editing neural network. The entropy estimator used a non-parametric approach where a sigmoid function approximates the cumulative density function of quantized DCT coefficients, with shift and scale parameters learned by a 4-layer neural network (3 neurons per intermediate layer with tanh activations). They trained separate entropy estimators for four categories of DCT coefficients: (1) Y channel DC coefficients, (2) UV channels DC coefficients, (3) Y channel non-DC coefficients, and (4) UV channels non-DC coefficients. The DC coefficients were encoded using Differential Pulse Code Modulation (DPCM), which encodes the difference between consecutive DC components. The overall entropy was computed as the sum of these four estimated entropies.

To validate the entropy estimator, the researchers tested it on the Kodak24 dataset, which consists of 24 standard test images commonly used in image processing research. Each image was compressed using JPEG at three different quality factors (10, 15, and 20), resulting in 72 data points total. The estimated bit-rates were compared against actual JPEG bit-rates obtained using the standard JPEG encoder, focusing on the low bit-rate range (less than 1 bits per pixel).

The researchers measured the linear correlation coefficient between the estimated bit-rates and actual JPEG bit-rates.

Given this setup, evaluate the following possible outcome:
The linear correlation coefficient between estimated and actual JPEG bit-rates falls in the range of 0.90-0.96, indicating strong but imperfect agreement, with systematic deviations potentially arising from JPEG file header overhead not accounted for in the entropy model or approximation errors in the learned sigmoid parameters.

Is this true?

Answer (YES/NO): NO